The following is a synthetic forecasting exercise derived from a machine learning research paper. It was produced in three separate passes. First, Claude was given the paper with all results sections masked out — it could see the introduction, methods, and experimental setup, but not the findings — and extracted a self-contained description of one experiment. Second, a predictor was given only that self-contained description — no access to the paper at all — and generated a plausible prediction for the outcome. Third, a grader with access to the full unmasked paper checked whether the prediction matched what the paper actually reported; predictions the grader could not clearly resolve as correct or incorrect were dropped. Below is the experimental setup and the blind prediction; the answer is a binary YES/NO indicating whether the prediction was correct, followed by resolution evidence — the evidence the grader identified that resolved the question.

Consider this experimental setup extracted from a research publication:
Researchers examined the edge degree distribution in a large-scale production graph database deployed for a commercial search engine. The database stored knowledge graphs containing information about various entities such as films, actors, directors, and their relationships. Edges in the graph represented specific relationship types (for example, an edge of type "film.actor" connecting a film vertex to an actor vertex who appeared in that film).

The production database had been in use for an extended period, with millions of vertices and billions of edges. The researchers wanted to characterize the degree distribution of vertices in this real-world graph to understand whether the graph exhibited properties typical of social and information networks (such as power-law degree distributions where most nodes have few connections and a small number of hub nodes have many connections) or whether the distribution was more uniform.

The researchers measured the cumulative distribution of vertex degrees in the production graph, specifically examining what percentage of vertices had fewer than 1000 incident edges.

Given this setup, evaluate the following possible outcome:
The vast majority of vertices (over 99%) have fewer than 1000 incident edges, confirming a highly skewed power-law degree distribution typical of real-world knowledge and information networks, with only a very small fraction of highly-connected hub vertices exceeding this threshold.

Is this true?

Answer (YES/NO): YES